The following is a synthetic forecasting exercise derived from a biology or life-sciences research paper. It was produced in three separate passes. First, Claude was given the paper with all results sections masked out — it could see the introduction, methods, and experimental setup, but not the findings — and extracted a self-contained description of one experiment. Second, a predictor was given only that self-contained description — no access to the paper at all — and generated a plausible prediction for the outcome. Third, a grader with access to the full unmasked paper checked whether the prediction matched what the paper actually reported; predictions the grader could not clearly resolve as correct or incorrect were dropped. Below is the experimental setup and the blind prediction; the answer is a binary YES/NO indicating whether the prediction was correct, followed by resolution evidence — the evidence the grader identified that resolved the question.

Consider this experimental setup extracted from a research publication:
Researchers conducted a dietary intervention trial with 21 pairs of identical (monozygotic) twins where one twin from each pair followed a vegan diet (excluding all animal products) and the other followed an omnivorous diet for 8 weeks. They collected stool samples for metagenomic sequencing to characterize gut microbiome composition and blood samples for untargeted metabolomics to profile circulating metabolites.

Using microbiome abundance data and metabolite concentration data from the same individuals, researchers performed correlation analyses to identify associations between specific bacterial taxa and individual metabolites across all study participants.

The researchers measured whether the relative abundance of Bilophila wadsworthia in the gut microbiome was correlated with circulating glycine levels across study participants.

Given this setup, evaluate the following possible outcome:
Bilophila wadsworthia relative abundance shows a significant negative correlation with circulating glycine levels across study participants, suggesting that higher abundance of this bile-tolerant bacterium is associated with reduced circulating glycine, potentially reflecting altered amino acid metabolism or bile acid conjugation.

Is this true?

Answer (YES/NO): YES